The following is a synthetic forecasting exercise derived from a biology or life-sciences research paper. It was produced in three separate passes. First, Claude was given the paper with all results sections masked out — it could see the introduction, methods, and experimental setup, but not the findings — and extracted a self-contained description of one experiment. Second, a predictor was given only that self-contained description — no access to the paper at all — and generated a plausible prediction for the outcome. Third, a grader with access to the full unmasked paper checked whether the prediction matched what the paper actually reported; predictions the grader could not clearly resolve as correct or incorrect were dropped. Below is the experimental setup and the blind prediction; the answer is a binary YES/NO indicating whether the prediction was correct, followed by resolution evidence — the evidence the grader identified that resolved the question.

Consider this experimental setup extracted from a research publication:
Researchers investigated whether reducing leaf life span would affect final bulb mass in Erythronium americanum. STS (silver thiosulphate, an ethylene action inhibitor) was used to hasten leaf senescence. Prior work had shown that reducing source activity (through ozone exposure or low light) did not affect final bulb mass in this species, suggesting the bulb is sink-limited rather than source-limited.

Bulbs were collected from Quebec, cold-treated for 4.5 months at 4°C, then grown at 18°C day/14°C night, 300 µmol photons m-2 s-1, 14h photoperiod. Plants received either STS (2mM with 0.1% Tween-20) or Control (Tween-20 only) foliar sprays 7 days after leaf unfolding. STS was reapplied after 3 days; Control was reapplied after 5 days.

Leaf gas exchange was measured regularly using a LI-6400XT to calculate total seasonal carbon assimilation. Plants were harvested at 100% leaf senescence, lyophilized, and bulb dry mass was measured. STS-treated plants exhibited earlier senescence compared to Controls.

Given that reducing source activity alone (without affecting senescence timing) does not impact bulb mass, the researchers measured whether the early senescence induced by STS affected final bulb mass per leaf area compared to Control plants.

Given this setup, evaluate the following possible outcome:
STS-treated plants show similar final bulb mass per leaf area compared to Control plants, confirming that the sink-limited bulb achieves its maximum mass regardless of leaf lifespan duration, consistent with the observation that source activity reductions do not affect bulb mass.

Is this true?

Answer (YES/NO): NO